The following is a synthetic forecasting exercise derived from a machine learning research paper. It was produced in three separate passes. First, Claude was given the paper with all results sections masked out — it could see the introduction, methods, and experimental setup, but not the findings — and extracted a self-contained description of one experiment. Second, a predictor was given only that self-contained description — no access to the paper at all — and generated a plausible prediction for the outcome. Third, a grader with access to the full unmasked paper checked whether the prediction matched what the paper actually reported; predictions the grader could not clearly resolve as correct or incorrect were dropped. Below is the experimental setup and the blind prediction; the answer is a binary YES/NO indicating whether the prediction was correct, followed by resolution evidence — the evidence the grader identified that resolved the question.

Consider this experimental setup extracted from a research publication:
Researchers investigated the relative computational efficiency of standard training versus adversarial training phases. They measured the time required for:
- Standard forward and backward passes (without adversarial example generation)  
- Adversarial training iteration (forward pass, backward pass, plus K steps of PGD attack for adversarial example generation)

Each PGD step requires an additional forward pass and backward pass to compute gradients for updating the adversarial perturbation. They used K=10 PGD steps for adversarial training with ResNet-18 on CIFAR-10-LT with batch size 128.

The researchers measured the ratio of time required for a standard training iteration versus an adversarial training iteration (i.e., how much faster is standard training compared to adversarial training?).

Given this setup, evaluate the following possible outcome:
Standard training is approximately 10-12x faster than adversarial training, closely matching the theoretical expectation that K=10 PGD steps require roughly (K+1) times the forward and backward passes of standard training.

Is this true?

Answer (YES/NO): NO